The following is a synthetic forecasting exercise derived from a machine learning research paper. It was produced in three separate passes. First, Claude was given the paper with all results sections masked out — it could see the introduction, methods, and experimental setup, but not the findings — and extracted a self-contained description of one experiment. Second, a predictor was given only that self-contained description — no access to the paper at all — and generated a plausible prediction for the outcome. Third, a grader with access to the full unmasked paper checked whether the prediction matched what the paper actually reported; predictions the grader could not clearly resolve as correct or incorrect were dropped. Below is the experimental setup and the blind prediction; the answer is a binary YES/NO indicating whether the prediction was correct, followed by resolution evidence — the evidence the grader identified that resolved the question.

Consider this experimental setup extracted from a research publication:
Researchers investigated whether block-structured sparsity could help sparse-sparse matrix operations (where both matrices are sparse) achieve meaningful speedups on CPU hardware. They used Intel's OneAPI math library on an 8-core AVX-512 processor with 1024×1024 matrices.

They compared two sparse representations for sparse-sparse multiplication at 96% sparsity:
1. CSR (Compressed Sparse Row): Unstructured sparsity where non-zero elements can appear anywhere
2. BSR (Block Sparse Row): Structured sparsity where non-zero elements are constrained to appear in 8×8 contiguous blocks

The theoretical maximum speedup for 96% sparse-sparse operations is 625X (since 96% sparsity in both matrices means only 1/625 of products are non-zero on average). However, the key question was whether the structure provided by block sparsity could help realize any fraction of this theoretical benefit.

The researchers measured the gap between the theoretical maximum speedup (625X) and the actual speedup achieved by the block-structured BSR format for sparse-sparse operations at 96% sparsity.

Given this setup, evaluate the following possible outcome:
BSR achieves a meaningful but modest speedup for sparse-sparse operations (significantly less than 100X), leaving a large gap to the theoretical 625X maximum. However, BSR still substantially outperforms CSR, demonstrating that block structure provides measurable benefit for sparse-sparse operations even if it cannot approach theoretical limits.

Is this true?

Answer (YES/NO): YES